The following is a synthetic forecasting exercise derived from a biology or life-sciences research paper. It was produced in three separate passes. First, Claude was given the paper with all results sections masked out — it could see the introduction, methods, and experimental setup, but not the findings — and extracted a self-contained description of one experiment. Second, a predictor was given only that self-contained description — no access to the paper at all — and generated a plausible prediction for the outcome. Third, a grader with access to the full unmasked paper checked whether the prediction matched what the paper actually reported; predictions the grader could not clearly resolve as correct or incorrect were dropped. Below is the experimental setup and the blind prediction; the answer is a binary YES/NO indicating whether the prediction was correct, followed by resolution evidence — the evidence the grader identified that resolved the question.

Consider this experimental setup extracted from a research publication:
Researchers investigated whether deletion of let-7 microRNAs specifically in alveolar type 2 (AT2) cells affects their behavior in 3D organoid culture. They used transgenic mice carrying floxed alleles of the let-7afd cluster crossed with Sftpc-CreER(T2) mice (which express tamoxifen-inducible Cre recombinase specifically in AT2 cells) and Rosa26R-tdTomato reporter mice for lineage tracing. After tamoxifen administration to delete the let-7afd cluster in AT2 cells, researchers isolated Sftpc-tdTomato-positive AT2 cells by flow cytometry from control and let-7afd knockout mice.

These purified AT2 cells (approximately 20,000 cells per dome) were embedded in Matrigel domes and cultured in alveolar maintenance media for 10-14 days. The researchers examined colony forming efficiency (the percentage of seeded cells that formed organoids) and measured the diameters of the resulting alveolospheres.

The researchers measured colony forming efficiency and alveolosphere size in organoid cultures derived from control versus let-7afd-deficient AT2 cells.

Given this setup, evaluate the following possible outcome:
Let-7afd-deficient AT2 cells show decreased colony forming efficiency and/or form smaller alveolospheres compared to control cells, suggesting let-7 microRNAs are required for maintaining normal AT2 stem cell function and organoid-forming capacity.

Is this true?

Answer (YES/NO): NO